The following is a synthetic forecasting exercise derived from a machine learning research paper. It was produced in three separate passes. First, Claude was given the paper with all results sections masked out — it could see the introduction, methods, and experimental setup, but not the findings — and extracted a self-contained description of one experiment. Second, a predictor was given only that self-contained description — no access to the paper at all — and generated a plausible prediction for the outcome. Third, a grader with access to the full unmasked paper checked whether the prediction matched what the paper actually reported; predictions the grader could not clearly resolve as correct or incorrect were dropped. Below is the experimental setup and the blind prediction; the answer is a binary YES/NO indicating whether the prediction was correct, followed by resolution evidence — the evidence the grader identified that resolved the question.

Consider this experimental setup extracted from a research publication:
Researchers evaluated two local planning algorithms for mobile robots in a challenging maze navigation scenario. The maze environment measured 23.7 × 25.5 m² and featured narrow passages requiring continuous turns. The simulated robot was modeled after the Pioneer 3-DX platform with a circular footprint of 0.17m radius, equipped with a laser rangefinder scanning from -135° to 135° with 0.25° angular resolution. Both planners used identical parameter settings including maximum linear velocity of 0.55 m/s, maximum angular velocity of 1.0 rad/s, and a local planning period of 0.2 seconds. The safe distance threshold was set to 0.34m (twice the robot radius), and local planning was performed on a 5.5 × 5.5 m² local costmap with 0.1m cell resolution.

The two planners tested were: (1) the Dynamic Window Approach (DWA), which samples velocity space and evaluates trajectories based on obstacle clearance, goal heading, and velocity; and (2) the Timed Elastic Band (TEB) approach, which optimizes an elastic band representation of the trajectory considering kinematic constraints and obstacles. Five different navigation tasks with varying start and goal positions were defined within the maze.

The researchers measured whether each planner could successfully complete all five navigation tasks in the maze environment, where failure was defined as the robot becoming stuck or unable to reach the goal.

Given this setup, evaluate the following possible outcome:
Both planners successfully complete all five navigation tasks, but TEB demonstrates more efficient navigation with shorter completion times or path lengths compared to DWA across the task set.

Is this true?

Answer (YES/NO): NO